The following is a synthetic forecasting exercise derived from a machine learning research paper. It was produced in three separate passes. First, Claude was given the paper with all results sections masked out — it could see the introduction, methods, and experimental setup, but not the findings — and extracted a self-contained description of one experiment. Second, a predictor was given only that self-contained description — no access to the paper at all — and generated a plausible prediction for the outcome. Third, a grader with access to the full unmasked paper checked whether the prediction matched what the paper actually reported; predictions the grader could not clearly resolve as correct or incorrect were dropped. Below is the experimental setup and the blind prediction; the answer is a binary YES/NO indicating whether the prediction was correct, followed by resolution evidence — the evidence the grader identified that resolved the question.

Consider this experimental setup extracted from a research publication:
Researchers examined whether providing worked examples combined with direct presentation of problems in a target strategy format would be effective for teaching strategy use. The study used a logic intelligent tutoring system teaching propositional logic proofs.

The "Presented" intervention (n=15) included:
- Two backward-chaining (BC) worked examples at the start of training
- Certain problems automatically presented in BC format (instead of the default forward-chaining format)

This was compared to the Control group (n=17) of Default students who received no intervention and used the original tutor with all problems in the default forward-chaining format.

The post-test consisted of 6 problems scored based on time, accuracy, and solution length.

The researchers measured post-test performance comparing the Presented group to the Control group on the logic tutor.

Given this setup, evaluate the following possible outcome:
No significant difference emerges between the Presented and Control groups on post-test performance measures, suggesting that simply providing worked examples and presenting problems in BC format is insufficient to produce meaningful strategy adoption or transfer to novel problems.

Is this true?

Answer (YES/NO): NO